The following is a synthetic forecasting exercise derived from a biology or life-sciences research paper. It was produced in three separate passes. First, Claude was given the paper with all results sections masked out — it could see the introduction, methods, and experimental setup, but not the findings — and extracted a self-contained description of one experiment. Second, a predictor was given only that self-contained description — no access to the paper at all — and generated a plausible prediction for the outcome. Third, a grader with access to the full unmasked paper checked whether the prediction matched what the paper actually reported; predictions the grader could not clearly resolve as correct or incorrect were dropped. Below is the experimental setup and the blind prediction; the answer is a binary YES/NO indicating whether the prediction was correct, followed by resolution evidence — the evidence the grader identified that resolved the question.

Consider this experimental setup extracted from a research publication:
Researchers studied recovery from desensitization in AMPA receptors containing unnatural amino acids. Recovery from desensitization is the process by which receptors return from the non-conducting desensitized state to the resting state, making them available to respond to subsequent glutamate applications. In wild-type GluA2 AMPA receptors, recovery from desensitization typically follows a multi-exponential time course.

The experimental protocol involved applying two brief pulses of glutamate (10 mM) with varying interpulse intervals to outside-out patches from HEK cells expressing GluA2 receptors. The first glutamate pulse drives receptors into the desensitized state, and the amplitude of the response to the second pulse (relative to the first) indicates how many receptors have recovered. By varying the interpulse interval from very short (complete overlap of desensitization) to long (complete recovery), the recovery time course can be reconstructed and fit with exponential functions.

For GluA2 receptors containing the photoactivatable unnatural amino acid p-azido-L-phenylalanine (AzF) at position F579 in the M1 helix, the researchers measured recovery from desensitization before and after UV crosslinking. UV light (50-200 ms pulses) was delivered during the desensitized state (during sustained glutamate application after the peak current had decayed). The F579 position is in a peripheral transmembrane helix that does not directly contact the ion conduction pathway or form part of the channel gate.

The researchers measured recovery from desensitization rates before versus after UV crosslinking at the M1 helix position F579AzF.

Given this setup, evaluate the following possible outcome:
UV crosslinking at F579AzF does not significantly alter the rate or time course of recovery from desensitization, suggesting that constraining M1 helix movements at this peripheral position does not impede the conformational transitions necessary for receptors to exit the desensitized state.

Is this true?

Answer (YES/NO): NO